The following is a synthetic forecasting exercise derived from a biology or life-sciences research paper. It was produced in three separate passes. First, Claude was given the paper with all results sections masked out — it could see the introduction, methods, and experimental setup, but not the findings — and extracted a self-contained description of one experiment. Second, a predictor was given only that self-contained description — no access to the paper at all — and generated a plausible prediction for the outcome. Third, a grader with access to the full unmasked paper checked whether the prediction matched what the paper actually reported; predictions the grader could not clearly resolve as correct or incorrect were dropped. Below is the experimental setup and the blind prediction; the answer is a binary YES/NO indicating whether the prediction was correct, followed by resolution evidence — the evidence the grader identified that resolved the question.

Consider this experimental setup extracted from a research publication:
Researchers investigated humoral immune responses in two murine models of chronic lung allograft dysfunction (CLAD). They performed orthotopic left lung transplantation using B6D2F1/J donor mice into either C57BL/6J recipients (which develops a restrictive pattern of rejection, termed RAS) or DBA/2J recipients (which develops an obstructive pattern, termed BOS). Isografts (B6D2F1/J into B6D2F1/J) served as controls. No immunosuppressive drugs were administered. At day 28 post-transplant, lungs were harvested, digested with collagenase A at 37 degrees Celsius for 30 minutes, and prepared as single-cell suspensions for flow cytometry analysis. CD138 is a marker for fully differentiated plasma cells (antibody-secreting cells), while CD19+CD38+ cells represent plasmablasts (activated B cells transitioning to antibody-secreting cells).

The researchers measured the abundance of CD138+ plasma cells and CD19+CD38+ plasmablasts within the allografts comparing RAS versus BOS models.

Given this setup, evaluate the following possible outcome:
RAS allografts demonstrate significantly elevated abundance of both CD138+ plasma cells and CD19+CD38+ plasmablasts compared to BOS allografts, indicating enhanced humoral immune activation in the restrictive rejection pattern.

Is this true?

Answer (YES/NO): YES